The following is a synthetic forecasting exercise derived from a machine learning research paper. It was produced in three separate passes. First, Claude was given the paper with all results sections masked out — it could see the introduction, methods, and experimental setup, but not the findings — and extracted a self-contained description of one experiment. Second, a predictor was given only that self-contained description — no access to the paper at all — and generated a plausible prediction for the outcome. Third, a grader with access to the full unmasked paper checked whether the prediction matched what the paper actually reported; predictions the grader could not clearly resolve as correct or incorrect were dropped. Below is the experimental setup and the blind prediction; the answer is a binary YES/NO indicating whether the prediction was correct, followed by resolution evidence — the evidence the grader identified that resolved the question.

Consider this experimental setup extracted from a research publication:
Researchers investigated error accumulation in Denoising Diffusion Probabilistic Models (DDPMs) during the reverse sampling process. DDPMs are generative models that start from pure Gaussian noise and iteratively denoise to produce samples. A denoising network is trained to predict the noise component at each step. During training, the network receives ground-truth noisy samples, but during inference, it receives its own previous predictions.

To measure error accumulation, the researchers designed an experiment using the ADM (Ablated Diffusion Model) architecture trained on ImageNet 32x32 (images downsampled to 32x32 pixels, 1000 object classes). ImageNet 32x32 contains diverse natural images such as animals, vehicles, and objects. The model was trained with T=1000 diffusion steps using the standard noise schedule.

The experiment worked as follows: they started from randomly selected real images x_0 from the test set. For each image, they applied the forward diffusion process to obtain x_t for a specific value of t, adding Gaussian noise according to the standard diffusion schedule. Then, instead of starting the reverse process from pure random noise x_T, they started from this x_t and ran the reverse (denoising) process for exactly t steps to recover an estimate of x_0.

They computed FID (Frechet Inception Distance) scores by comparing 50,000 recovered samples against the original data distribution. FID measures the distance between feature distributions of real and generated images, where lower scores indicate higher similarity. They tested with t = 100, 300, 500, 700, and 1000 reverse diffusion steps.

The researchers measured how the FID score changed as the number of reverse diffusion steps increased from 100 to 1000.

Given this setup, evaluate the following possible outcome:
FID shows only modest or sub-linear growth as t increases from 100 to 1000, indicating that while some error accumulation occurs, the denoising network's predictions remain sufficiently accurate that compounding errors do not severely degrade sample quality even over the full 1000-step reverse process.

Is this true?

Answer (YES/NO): NO